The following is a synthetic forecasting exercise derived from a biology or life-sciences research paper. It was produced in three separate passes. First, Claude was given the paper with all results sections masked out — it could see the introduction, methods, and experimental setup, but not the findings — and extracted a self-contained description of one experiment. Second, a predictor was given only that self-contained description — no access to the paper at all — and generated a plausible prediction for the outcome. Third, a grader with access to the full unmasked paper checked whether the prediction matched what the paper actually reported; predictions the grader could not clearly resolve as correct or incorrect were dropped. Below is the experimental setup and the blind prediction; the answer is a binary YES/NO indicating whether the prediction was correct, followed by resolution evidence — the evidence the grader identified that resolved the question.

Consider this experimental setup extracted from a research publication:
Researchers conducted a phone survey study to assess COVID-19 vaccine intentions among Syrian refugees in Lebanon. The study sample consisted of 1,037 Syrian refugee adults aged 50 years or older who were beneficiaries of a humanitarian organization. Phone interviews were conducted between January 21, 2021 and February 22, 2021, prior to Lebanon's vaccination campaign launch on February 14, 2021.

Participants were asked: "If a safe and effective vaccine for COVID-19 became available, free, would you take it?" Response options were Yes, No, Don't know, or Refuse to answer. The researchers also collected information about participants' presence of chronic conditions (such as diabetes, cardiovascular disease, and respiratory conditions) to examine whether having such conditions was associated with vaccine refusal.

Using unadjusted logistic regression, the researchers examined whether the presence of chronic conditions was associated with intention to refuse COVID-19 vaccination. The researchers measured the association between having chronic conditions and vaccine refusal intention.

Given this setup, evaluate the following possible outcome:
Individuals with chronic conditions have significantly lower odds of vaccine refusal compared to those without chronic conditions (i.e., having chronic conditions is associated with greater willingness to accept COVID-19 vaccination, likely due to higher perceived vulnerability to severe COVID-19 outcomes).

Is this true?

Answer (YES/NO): NO